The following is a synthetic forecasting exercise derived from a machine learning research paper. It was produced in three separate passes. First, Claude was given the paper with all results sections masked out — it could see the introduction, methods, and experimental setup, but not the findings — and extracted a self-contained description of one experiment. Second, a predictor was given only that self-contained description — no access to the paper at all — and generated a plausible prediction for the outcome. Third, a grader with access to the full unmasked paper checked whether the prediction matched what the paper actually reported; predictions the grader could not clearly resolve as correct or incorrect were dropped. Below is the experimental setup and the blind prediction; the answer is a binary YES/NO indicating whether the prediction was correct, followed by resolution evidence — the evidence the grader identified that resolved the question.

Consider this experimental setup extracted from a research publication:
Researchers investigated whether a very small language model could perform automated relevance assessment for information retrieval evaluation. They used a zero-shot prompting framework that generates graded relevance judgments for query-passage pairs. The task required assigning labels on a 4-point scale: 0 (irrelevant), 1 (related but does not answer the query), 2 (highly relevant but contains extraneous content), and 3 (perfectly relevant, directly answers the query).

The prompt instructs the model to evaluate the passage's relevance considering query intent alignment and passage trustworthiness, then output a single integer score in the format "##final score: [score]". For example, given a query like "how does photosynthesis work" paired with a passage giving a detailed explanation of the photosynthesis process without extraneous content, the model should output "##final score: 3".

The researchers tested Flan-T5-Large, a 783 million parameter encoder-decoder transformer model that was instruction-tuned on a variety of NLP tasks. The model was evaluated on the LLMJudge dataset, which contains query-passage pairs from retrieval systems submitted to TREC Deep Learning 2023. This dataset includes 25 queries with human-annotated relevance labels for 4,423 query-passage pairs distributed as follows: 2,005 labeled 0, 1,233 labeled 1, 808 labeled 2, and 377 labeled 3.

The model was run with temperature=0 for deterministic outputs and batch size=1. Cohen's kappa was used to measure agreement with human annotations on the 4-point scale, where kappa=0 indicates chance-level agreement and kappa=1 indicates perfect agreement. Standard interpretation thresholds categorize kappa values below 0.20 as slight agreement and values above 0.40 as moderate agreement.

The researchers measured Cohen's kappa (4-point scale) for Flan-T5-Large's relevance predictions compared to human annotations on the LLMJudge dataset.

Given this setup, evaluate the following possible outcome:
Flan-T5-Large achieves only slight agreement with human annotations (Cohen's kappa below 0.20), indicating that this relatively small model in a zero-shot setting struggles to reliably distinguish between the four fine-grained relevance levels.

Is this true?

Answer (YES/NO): YES